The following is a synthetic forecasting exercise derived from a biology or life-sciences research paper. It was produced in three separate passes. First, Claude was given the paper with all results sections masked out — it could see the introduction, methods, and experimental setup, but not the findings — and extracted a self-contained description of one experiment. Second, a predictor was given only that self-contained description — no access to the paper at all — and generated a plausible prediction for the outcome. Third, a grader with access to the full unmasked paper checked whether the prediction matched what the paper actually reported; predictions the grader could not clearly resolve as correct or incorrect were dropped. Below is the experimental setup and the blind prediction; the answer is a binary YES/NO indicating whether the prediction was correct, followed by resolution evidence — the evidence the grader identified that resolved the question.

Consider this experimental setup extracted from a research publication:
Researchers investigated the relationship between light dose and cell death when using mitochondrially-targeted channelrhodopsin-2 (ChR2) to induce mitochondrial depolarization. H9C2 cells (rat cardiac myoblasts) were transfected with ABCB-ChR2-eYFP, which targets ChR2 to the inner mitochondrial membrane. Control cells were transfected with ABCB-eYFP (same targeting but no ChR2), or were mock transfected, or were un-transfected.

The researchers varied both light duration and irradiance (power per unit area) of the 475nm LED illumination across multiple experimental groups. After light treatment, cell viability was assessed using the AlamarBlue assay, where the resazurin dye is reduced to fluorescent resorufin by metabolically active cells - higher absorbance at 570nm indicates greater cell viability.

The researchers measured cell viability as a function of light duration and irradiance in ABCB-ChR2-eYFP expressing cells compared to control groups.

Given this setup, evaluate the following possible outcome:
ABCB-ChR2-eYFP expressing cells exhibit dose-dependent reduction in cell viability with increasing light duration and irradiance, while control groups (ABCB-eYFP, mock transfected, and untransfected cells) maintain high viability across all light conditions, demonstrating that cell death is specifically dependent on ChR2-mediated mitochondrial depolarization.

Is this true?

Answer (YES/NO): YES